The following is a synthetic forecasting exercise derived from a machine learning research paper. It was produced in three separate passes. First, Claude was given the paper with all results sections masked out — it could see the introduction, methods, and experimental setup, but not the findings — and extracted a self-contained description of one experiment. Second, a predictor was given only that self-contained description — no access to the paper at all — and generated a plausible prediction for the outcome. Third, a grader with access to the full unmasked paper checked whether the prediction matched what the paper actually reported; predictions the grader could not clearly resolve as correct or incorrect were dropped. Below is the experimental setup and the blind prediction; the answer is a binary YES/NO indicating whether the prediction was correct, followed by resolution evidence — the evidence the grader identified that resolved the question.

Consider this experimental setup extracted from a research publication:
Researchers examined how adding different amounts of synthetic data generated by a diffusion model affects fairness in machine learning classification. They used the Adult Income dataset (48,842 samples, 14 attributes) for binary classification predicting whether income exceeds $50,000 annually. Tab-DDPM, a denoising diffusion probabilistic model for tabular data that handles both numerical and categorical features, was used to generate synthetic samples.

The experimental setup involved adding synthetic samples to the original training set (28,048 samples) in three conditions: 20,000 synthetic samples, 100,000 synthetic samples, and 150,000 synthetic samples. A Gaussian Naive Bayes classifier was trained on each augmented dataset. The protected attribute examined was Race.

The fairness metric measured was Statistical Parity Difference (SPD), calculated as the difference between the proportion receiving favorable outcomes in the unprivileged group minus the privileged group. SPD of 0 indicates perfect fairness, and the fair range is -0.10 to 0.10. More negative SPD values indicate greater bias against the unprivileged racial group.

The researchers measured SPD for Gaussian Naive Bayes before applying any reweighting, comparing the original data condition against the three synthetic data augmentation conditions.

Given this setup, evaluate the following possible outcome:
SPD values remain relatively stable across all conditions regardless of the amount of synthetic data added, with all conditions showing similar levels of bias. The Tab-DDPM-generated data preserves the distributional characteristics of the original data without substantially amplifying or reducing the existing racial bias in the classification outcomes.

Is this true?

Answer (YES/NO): NO